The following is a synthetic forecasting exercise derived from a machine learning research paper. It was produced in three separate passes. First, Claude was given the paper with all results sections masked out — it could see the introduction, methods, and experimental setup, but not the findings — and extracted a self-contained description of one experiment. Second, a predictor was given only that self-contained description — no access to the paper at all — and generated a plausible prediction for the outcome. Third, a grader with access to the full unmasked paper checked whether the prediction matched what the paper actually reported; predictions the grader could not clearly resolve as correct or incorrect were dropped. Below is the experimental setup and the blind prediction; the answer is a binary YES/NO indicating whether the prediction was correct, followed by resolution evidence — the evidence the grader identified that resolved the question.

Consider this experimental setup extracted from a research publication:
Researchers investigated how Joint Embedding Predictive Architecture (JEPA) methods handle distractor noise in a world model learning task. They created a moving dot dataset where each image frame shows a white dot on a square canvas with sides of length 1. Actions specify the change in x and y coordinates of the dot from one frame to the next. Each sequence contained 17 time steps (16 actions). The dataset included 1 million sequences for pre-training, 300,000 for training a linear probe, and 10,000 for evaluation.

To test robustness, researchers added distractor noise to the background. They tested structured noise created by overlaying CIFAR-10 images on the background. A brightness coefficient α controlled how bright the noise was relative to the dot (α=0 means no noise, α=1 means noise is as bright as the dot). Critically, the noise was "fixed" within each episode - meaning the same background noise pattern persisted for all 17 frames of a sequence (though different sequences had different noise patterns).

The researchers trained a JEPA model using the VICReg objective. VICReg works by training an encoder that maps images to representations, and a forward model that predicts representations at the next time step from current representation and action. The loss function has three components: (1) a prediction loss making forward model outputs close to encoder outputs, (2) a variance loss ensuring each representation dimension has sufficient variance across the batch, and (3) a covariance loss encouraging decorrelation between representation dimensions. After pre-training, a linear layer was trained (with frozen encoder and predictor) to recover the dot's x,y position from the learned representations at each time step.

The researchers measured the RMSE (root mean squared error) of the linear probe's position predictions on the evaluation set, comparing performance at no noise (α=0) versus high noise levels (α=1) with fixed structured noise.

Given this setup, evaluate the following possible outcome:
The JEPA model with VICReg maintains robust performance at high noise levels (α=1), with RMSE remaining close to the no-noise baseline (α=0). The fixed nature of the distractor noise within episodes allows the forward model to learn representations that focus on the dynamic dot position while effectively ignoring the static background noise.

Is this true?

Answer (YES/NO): NO